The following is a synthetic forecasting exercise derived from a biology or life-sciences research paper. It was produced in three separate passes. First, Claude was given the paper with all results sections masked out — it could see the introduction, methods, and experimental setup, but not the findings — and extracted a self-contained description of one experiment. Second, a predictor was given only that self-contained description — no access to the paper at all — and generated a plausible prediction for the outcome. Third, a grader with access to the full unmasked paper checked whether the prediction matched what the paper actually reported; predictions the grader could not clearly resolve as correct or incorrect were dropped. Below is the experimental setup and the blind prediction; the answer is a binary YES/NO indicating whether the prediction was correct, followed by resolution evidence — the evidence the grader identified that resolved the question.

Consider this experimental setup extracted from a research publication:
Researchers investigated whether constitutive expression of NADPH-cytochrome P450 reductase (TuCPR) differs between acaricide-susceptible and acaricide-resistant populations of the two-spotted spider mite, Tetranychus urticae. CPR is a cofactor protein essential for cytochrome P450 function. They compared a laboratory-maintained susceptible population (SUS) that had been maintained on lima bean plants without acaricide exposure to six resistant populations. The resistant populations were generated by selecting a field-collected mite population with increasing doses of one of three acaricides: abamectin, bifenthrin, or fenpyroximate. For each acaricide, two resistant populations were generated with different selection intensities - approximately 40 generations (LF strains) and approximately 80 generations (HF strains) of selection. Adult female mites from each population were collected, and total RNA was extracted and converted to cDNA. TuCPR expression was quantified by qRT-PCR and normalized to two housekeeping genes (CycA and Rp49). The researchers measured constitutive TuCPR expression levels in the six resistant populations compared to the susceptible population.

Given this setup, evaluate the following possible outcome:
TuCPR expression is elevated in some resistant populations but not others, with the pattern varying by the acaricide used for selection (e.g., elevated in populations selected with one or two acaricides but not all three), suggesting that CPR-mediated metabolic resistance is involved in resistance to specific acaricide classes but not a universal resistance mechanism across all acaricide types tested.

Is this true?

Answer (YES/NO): NO